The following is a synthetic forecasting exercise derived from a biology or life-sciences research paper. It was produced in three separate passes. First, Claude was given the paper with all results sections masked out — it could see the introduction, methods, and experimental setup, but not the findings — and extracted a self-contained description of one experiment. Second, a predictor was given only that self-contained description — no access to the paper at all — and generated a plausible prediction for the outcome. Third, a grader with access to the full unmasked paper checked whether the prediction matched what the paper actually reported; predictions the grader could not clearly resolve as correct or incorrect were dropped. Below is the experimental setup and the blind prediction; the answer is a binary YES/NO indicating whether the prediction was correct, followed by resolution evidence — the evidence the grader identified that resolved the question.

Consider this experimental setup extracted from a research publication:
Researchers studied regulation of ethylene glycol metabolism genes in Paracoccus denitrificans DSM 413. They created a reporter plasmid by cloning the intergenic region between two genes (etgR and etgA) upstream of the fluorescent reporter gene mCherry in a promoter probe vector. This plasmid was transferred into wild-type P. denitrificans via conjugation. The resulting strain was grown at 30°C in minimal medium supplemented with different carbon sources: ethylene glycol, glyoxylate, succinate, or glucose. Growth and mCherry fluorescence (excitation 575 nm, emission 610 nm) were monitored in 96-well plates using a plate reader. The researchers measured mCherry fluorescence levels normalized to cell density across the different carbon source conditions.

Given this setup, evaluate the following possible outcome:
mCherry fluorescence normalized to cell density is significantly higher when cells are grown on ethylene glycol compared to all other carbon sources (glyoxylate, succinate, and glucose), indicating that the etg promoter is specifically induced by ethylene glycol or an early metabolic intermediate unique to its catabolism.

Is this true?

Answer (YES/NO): NO